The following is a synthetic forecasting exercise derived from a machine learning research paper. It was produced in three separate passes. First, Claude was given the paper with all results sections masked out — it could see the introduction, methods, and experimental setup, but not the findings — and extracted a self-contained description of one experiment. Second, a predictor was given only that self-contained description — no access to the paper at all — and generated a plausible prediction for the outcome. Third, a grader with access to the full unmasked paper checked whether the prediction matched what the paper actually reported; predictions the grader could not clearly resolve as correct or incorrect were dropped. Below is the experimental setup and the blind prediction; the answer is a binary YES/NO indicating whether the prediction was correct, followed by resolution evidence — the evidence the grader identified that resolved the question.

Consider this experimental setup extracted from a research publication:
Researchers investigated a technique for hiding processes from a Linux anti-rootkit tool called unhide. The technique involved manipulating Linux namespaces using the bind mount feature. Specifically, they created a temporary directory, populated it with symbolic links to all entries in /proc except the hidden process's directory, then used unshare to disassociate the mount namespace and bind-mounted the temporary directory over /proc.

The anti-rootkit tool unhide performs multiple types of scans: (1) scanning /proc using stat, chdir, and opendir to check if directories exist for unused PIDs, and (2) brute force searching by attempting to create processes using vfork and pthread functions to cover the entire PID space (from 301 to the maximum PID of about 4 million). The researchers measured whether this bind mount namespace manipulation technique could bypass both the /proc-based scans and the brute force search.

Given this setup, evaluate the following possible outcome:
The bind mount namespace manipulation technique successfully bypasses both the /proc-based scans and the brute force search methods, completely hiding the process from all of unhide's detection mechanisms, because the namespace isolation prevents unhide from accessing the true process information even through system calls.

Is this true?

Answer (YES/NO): NO